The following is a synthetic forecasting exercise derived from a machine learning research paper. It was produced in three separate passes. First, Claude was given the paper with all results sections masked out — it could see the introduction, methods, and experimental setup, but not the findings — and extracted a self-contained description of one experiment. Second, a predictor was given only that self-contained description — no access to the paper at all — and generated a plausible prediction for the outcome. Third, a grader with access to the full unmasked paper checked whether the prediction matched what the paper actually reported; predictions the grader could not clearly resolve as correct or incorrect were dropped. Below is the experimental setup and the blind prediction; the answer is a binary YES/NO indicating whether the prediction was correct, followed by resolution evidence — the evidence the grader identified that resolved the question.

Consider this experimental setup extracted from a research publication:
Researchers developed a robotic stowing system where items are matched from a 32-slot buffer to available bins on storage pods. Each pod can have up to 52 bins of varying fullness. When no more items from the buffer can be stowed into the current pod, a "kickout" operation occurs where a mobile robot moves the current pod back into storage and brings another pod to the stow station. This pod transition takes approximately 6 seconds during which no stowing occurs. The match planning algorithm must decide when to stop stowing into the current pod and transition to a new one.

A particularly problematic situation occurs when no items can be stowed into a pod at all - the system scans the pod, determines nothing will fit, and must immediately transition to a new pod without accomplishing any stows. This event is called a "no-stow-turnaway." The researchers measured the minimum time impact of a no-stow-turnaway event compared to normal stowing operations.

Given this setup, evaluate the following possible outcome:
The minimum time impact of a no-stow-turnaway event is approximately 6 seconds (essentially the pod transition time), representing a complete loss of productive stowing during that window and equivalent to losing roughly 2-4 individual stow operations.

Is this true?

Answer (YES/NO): NO